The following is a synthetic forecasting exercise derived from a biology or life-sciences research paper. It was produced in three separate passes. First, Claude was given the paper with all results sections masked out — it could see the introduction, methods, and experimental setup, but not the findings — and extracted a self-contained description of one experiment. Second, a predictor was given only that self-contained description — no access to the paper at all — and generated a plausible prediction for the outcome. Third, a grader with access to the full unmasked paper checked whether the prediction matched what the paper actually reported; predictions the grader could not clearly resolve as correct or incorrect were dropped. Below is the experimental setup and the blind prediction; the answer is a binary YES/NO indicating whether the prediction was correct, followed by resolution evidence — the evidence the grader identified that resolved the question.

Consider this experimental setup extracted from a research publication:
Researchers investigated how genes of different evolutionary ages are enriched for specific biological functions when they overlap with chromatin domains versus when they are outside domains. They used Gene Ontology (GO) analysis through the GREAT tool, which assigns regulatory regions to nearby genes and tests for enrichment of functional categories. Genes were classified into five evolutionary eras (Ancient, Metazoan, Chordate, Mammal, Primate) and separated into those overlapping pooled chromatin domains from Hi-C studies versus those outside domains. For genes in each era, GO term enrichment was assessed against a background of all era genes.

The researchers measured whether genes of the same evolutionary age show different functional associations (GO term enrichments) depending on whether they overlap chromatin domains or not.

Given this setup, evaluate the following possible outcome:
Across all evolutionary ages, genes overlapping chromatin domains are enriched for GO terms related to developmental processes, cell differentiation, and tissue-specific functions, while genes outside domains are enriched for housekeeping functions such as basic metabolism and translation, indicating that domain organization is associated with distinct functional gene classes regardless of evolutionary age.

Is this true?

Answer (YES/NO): NO